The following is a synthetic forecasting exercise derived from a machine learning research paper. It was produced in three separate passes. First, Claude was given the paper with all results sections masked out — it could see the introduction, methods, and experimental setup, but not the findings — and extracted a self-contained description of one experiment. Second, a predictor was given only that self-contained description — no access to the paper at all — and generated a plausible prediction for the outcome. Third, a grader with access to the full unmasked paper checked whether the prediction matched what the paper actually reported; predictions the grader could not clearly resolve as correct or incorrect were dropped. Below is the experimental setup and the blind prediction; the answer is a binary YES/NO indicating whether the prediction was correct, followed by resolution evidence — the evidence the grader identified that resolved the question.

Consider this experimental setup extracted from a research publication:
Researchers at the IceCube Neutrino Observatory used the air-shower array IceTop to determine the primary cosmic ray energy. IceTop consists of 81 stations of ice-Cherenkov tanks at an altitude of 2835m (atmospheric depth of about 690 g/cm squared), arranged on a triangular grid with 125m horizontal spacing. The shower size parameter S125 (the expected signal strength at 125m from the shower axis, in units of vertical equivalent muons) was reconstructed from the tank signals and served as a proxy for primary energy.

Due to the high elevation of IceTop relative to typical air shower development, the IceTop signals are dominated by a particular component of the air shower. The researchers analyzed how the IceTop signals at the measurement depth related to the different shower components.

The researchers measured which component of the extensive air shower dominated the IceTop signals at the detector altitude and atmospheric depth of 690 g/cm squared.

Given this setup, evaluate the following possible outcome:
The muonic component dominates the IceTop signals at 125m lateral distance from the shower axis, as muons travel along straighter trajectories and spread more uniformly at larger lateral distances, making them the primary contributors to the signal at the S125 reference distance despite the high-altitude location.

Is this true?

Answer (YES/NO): NO